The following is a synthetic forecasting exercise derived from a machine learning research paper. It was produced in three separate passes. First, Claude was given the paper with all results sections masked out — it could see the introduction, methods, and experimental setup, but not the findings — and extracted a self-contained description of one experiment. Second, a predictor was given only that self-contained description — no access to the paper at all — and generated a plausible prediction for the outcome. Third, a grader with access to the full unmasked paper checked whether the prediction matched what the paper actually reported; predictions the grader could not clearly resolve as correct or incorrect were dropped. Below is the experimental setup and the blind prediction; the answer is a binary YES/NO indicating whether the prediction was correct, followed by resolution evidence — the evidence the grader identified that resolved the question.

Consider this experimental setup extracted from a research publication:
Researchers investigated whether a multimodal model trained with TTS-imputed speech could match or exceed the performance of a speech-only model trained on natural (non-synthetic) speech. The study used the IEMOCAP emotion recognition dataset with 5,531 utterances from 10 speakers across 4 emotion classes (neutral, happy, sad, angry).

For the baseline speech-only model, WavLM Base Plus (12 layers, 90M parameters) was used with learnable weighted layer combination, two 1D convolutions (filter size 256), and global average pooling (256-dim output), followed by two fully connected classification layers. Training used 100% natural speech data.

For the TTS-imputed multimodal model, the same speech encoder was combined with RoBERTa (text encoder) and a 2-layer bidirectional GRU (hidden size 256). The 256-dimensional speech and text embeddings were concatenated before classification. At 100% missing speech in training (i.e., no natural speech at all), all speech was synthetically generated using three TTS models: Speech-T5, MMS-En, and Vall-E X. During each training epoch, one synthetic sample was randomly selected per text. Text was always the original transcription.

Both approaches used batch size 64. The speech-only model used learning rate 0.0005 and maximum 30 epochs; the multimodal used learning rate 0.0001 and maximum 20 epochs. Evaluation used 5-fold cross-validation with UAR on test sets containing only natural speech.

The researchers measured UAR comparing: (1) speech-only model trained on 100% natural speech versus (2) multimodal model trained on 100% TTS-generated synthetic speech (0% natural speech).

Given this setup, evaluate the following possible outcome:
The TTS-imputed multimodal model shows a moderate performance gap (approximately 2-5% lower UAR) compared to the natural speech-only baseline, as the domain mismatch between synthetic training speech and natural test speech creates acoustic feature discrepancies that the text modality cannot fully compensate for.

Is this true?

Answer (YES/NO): YES